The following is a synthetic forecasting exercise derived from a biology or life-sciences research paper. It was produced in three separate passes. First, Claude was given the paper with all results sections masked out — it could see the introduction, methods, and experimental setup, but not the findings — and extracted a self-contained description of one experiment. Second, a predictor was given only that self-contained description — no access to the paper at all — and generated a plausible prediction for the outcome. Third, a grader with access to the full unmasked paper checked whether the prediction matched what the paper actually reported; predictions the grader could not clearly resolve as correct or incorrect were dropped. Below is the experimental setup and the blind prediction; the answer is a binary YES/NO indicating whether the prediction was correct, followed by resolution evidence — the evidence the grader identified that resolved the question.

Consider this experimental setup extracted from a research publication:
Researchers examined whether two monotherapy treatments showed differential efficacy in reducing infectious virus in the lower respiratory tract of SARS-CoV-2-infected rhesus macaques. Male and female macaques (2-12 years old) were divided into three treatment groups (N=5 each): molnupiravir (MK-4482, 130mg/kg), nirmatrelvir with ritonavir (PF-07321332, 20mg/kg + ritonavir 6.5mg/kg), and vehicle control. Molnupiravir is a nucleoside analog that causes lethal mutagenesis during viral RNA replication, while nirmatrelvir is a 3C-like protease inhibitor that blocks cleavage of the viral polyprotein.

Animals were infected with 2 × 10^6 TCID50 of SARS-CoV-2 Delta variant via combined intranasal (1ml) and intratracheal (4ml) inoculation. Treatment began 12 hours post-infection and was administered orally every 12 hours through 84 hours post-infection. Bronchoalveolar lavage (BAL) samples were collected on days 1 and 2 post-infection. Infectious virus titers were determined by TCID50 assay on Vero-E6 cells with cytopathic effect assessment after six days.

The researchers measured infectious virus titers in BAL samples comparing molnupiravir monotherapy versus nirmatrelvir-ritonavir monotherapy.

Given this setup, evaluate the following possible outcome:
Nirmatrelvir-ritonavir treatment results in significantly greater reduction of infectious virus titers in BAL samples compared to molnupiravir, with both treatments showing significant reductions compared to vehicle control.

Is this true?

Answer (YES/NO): NO